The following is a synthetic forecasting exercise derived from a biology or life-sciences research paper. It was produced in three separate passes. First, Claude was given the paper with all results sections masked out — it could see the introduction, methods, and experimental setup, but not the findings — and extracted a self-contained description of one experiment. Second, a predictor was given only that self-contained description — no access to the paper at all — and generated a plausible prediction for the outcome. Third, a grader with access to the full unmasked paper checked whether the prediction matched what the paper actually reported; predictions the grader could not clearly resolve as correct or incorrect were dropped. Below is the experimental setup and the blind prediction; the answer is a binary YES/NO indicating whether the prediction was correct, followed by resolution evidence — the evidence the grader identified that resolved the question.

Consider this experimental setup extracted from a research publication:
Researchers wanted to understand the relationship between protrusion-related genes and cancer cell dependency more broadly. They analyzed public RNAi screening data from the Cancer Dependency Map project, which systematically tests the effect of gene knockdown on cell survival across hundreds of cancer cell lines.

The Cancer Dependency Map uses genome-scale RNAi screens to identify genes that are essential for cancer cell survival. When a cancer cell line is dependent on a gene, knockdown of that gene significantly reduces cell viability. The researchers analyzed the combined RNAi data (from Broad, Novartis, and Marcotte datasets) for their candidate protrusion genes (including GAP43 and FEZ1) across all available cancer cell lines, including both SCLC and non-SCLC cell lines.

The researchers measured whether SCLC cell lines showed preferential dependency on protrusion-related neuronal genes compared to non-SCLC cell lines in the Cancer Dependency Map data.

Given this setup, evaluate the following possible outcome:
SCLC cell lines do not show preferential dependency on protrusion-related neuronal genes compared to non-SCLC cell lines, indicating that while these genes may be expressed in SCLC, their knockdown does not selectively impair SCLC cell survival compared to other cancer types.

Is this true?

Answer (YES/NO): YES